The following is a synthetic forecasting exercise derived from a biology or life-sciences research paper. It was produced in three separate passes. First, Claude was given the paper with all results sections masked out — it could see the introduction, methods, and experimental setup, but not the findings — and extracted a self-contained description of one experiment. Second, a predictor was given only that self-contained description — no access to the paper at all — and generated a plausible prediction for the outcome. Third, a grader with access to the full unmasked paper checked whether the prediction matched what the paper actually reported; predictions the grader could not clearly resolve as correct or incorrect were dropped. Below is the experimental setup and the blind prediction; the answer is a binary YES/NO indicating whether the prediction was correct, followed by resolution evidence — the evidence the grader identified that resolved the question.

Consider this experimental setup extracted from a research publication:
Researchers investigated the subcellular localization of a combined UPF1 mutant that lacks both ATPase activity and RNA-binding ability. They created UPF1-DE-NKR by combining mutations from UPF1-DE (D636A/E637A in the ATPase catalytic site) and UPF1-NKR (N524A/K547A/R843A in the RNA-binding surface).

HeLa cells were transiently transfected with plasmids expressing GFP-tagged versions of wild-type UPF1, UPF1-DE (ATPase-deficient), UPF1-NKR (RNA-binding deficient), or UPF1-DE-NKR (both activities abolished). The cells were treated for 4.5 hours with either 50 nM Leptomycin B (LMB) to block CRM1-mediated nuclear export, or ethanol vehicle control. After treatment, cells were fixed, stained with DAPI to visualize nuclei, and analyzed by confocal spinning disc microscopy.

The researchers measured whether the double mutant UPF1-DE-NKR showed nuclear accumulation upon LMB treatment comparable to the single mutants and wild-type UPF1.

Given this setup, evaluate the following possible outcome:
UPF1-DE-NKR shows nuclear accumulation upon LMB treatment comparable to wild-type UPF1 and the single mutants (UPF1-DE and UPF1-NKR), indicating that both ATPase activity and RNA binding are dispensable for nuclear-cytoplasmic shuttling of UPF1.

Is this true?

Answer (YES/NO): NO